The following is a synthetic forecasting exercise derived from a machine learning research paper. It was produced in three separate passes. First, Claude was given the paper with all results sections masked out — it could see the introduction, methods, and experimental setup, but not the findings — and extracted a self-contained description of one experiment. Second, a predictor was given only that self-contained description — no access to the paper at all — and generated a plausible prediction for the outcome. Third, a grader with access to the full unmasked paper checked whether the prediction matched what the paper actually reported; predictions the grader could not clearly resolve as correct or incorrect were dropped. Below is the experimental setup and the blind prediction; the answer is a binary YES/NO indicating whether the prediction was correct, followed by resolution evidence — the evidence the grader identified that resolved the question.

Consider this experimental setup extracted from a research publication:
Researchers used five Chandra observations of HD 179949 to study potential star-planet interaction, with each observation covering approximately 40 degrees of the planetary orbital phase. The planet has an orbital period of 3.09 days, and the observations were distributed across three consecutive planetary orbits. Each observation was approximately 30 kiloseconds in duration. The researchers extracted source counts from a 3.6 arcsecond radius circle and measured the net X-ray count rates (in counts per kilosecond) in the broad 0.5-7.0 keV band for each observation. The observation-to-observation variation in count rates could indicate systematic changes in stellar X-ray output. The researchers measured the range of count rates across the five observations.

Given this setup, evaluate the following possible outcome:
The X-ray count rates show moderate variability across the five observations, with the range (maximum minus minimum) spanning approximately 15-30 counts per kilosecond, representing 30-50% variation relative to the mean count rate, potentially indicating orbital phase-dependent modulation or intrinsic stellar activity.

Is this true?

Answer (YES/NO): YES